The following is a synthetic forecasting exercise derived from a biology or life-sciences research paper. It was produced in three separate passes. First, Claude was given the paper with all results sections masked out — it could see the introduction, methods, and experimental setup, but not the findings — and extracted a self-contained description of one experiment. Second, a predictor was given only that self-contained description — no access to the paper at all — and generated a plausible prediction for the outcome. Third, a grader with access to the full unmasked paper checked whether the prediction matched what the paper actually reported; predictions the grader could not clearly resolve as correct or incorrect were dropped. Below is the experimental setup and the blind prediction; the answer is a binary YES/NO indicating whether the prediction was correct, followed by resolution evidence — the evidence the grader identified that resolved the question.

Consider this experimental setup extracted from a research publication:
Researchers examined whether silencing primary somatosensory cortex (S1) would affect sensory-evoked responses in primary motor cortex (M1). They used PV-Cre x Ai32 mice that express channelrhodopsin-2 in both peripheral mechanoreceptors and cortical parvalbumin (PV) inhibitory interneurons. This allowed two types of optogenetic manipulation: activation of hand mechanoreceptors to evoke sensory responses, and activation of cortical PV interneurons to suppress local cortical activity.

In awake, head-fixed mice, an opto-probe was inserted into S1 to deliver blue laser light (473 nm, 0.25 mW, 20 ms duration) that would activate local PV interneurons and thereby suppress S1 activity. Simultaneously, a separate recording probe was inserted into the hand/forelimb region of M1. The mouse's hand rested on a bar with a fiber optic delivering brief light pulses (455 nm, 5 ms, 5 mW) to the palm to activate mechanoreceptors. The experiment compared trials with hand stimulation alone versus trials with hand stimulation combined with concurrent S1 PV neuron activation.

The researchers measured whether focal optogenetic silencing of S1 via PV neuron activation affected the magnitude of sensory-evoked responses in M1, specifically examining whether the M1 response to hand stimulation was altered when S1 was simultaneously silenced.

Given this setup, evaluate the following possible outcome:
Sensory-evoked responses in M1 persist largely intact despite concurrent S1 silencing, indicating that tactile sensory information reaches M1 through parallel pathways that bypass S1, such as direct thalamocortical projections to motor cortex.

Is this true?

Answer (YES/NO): NO